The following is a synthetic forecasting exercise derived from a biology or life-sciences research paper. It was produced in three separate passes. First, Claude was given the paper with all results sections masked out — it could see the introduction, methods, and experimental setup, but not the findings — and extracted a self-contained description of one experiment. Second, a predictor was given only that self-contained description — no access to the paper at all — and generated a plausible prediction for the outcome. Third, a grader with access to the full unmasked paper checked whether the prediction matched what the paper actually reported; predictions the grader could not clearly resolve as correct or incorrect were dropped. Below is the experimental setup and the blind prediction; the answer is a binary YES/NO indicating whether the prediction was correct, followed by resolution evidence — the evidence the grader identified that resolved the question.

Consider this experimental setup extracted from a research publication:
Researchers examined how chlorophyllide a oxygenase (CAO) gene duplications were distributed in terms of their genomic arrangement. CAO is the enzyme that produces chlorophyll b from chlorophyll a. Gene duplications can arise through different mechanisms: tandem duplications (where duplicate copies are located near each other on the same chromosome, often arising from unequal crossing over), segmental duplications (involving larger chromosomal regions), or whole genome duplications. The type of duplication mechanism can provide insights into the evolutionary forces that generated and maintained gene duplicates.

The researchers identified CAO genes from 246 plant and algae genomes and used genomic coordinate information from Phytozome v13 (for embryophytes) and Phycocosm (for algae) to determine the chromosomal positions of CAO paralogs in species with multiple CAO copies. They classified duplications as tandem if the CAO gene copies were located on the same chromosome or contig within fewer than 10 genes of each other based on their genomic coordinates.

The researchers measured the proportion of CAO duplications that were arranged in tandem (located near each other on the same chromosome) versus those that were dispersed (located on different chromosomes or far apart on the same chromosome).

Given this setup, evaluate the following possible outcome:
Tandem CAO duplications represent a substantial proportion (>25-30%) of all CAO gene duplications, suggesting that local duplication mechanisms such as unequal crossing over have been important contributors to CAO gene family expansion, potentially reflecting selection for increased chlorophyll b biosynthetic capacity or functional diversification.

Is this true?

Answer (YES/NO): NO